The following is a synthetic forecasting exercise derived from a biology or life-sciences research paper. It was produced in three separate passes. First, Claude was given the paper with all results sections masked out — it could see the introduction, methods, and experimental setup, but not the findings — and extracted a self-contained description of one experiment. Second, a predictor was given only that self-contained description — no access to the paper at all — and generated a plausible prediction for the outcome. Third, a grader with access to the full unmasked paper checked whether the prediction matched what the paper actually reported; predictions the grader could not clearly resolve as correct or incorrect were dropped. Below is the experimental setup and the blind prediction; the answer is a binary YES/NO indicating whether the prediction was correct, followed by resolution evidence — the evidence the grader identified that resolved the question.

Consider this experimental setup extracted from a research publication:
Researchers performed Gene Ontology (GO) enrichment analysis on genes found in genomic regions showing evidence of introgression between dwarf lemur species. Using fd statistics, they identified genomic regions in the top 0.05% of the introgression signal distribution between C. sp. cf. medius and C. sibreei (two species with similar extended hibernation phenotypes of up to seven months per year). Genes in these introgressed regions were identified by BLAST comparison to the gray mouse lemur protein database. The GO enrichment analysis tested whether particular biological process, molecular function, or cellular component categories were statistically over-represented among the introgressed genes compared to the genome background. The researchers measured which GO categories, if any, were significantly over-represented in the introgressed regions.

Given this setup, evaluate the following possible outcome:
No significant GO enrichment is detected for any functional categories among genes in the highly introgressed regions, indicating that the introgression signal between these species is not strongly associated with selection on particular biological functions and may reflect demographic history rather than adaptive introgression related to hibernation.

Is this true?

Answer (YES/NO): NO